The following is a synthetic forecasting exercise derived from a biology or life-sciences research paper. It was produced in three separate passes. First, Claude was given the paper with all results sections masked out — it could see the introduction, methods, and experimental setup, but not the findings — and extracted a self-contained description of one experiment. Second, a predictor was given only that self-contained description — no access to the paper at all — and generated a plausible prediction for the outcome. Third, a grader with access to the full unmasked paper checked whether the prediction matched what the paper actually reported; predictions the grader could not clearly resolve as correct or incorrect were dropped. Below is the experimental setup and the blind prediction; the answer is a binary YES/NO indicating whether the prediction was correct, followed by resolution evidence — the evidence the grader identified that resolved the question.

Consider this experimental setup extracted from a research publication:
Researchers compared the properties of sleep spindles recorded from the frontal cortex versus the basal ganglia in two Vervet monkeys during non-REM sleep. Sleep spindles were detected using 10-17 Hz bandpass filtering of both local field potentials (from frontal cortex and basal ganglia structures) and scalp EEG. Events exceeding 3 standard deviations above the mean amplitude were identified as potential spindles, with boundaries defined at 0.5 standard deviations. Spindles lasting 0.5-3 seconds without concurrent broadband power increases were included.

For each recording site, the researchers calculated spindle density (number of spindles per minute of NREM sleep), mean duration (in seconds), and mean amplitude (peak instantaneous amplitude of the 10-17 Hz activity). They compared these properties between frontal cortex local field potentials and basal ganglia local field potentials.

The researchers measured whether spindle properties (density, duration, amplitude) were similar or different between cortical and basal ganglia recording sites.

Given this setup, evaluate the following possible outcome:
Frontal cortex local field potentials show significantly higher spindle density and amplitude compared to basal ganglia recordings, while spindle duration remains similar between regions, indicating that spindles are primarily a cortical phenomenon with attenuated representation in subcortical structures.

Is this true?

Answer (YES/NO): NO